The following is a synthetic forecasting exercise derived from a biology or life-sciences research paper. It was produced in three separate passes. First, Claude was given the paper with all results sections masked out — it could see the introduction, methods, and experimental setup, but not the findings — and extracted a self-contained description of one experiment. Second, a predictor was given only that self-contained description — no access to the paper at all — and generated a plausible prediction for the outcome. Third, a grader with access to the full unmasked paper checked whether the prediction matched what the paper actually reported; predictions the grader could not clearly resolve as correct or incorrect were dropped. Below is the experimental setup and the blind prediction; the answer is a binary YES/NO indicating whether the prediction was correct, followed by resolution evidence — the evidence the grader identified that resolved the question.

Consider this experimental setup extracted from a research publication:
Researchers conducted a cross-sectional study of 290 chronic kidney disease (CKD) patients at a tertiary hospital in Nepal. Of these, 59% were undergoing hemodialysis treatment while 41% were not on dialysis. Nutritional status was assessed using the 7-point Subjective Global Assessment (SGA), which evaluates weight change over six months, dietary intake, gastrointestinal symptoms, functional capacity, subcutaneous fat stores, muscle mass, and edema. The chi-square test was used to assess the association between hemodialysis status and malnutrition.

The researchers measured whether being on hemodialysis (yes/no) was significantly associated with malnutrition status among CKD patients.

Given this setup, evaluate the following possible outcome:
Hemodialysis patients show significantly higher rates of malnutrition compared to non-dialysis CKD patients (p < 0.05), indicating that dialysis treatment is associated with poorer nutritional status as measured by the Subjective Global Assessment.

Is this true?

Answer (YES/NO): NO